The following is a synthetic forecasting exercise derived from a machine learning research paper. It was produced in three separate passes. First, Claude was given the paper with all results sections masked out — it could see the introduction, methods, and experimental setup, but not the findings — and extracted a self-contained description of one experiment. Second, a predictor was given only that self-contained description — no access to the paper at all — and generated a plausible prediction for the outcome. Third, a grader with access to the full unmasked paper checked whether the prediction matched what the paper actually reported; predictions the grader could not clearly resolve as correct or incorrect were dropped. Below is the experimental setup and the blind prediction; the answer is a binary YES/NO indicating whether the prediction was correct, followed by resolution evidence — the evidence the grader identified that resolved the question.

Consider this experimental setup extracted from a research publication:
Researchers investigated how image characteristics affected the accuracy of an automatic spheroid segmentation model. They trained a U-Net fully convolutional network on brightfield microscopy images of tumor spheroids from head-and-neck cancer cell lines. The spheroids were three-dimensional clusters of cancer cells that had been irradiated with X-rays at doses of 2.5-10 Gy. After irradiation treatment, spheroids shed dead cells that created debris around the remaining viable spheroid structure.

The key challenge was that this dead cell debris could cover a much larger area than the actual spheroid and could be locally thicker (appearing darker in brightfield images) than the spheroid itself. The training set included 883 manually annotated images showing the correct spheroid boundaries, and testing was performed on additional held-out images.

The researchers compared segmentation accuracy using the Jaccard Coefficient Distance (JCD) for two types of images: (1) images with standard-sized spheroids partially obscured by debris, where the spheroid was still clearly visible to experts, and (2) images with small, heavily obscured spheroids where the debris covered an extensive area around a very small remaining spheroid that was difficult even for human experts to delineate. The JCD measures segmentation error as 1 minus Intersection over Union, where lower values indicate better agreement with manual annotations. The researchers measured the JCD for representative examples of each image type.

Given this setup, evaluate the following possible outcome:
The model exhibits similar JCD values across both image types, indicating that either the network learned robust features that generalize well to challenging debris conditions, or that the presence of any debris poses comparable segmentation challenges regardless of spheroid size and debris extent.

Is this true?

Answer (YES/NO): NO